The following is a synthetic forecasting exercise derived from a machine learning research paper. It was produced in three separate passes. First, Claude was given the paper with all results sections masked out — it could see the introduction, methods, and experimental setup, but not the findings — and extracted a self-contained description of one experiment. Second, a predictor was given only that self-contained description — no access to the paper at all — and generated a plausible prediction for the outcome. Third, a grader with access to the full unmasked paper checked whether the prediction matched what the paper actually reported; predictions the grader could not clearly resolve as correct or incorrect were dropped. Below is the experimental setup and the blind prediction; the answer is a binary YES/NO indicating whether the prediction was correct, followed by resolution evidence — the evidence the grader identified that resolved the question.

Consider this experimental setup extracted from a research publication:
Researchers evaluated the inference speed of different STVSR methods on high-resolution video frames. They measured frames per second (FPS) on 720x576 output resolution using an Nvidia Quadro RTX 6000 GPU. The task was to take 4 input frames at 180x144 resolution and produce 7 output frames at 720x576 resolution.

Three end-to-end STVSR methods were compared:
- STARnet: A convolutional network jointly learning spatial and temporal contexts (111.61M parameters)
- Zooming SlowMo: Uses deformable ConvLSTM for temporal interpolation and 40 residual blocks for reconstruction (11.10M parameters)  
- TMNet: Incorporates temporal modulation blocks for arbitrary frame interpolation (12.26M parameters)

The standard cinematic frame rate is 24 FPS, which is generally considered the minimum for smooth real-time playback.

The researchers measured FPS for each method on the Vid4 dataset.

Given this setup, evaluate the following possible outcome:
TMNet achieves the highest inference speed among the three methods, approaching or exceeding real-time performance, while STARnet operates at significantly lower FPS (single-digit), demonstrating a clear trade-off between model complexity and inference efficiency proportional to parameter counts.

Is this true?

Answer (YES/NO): NO